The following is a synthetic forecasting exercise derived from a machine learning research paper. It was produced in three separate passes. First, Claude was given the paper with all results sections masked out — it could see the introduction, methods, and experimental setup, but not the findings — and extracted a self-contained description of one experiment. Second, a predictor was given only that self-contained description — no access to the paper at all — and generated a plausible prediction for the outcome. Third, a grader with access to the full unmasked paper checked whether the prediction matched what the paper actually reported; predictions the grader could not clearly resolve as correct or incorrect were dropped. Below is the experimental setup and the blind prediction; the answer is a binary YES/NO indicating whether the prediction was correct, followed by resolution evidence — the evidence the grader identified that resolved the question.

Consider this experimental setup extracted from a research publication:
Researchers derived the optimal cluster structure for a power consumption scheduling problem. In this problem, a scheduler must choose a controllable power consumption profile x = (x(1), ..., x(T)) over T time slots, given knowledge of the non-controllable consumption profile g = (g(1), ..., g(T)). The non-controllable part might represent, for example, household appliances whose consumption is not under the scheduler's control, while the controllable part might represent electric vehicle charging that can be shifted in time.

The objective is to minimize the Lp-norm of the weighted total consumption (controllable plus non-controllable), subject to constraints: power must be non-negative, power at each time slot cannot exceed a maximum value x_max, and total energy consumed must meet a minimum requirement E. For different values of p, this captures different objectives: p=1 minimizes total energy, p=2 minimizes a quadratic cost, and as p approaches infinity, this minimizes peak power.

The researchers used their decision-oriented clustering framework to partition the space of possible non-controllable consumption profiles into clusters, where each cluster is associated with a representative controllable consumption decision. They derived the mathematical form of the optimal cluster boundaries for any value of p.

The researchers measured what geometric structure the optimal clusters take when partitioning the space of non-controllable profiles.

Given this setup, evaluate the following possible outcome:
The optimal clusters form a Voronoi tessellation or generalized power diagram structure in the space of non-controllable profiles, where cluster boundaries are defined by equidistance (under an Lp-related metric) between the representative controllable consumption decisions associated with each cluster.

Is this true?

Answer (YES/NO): YES